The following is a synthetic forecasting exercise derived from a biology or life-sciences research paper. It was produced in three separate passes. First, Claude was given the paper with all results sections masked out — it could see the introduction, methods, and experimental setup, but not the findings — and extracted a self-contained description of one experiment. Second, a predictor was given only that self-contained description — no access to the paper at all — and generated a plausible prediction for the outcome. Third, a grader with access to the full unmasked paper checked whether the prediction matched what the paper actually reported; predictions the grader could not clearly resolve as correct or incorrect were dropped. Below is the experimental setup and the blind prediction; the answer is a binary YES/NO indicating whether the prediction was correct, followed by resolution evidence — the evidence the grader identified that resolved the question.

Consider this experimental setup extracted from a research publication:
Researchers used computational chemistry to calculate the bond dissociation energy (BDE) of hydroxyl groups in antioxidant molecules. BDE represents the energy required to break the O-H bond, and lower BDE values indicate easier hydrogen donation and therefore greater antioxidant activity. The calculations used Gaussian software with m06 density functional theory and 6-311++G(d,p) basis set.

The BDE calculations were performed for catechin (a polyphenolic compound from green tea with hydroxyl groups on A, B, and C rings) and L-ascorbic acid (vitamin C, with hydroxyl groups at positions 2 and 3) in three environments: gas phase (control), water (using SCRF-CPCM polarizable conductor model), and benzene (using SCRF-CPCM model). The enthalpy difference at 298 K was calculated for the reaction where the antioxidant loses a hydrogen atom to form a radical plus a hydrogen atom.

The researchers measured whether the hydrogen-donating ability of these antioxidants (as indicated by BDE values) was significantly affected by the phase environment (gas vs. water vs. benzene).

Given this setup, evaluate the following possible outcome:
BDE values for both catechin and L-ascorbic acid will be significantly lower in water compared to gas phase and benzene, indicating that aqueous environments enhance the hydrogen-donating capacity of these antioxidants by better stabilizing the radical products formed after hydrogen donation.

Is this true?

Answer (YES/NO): NO